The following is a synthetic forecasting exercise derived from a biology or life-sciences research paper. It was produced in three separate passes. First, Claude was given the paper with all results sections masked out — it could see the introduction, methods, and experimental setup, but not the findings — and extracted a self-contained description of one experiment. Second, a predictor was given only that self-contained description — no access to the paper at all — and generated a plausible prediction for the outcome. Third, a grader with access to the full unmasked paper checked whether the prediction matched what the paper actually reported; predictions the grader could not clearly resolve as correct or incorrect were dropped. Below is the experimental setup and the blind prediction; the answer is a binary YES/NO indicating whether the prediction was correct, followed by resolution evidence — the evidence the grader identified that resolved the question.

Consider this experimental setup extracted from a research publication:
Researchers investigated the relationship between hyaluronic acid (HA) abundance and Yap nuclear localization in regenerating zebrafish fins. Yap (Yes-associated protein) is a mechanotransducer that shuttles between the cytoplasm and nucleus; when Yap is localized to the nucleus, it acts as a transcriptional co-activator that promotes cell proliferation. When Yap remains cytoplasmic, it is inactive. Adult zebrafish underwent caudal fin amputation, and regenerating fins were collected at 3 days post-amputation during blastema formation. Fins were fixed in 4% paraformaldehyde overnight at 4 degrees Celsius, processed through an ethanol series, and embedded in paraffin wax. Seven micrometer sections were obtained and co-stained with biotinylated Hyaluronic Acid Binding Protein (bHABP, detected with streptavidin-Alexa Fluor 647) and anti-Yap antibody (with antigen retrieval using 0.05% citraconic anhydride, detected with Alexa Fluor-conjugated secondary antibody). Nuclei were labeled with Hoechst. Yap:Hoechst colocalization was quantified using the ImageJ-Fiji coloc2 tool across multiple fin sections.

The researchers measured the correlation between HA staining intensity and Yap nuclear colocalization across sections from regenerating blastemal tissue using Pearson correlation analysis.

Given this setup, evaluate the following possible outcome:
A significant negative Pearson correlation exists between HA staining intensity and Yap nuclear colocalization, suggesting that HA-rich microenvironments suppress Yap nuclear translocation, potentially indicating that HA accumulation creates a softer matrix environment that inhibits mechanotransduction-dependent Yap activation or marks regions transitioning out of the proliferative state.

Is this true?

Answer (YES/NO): NO